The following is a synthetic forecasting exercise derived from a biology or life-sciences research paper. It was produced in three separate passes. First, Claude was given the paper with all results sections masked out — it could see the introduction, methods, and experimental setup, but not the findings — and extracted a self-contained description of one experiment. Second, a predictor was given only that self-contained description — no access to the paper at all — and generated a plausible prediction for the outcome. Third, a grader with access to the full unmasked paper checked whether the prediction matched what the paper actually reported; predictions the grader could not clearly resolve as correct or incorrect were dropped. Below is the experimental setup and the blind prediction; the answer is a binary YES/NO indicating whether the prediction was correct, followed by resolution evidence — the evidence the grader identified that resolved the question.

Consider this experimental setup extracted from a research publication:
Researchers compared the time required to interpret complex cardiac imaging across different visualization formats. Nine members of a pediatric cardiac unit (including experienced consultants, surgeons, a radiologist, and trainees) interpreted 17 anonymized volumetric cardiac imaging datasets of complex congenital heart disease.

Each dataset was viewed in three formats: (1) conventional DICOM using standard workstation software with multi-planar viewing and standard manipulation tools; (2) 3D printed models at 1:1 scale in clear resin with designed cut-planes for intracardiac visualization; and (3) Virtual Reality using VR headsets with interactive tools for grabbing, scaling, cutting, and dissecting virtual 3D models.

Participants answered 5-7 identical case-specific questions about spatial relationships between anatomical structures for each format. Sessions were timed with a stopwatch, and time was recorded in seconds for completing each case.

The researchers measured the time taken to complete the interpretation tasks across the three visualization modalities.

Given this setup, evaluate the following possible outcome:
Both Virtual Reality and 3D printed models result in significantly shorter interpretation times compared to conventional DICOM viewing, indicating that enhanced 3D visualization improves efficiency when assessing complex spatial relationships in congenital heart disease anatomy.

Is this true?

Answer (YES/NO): YES